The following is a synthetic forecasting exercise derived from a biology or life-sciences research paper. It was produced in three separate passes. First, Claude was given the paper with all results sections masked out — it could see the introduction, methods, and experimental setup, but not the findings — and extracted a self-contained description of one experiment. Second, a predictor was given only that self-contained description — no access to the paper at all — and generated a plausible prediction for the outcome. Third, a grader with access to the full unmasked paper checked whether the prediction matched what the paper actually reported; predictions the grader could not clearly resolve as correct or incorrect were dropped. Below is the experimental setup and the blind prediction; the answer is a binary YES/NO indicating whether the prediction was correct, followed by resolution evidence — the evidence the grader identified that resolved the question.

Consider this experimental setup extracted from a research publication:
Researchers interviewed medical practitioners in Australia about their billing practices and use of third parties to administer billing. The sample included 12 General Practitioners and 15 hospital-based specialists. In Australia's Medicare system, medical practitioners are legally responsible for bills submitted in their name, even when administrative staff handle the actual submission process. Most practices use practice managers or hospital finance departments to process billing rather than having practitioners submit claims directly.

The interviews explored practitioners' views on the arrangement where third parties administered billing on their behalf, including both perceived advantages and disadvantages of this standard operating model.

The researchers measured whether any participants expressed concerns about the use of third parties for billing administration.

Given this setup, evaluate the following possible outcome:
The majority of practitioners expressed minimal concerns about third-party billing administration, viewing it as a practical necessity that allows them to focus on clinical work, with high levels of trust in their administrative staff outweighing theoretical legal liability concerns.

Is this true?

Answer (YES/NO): NO